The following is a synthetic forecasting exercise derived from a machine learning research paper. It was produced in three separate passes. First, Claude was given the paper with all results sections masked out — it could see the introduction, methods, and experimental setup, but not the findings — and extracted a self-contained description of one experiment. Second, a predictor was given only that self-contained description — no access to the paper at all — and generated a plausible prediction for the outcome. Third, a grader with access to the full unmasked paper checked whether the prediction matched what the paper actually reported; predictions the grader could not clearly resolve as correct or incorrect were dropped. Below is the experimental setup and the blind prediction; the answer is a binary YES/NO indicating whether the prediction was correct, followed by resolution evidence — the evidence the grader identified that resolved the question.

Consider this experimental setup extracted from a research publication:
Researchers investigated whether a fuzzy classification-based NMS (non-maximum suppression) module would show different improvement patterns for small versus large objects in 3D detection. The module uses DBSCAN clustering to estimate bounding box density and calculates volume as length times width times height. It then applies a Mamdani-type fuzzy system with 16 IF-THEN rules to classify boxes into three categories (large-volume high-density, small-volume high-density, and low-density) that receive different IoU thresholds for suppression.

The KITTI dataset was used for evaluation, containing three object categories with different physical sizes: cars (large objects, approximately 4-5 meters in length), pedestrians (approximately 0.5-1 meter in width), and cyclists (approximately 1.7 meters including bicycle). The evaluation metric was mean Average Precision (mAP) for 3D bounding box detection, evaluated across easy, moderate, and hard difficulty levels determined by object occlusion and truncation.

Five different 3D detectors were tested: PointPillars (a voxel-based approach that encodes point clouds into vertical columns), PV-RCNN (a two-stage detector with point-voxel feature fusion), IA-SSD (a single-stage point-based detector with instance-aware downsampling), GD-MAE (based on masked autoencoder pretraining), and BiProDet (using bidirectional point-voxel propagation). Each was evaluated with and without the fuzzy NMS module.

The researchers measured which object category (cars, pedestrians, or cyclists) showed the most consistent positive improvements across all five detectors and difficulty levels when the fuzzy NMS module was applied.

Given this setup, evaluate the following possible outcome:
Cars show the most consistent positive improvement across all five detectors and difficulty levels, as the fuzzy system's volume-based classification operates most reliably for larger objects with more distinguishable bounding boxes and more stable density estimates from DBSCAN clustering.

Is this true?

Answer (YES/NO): NO